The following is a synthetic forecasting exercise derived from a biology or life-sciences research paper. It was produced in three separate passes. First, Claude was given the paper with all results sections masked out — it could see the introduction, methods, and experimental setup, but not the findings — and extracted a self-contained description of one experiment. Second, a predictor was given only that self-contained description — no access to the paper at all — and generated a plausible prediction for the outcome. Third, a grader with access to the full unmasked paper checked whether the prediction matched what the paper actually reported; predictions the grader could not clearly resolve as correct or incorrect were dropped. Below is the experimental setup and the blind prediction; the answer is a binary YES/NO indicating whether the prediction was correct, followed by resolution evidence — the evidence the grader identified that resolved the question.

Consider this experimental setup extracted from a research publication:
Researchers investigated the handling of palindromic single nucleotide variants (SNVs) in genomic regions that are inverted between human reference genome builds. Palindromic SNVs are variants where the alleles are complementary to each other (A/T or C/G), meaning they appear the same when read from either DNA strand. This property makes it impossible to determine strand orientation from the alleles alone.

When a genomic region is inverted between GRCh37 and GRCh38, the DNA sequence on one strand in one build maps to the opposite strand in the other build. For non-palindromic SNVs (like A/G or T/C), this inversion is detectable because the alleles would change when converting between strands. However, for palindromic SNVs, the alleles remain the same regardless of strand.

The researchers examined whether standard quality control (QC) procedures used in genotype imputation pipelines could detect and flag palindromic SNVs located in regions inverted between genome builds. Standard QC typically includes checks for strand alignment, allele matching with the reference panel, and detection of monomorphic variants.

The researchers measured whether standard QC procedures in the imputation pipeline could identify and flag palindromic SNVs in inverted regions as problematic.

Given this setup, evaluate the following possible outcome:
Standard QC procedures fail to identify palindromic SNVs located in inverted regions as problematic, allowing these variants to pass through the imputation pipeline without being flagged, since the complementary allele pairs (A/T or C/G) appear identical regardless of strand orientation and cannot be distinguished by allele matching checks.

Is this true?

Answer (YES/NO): YES